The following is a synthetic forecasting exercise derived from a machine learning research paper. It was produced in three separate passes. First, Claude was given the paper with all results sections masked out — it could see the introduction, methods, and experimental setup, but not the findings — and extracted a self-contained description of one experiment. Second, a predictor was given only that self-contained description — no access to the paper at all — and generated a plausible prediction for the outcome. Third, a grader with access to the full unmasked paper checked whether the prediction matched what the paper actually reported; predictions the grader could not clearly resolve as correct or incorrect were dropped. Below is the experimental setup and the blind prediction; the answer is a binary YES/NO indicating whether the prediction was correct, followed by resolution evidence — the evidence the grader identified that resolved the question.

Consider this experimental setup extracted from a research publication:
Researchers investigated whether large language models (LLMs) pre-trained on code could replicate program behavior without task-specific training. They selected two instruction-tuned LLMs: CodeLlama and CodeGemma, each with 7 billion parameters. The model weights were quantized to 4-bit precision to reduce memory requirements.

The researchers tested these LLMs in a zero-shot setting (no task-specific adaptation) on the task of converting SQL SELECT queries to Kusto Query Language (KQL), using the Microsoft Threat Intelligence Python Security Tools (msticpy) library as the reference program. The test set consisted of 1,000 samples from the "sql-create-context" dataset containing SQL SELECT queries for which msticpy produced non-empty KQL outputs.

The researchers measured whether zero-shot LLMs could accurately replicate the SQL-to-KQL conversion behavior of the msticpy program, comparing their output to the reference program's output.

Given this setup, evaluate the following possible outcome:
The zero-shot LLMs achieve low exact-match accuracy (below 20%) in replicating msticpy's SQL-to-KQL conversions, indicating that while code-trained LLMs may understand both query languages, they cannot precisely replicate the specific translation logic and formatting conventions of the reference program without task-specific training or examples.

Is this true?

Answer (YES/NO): YES